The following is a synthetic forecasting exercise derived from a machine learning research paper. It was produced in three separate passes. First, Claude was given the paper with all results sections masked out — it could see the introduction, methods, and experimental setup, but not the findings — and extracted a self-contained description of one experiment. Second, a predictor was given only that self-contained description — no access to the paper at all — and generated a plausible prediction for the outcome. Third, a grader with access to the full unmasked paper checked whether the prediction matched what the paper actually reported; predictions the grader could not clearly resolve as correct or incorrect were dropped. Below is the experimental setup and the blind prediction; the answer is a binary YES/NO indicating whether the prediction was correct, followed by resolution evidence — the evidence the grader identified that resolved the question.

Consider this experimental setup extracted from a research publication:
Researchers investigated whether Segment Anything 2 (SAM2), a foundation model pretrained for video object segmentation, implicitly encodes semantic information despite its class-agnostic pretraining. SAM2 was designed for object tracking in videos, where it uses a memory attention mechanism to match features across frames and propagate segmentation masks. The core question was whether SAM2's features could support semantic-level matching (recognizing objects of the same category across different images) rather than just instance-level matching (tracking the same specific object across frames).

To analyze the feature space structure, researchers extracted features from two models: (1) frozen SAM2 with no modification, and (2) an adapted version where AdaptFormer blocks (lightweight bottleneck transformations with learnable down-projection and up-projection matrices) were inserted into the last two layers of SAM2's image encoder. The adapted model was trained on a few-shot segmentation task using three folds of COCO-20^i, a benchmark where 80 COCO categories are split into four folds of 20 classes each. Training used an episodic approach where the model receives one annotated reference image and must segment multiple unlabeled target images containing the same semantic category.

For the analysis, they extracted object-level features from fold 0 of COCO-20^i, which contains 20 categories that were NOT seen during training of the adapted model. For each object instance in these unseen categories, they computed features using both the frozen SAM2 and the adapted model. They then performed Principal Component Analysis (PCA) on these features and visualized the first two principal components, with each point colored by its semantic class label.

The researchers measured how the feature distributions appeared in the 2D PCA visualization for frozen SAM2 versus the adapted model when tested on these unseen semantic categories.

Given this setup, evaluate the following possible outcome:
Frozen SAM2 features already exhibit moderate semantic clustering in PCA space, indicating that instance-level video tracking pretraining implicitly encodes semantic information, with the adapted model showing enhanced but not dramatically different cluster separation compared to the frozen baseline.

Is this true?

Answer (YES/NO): NO